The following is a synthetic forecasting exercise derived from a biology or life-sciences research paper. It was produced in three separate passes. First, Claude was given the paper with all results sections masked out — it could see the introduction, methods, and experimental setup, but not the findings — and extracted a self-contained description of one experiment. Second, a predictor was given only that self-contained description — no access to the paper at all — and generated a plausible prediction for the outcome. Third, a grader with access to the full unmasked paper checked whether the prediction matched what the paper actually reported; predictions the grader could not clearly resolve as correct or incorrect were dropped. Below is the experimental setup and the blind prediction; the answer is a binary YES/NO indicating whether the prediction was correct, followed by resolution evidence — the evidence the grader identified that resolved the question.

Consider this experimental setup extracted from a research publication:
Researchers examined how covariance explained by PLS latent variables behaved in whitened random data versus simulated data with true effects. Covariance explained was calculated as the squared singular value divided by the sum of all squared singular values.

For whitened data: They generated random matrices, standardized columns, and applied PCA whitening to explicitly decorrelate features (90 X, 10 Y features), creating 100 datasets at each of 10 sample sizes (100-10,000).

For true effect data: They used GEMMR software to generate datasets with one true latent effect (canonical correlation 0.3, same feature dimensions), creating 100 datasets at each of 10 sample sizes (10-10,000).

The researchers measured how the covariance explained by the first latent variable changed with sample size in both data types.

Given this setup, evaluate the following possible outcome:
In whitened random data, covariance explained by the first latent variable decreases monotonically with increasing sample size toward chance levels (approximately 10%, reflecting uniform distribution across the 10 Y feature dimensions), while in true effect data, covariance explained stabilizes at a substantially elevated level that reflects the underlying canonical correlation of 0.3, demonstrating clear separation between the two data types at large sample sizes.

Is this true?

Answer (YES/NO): NO